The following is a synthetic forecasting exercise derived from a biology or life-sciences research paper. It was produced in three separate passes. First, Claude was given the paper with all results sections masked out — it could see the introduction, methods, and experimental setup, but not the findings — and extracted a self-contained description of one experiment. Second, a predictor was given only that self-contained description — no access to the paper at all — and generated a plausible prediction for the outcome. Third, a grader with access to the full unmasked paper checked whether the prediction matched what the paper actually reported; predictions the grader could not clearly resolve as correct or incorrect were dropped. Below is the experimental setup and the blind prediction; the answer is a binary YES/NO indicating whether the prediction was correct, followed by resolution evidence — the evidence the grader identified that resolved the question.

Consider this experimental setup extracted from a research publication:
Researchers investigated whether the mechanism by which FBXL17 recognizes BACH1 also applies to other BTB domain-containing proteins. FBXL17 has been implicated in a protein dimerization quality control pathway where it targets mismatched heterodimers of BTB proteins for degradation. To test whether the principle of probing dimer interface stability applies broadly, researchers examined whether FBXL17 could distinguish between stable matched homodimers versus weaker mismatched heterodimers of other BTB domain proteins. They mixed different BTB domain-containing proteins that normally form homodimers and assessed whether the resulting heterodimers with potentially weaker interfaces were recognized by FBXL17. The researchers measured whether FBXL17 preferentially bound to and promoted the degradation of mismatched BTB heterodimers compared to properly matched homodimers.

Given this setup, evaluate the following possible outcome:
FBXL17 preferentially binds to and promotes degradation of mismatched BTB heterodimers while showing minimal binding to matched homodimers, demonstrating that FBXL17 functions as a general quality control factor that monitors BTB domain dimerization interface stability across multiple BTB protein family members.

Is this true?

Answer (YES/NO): NO